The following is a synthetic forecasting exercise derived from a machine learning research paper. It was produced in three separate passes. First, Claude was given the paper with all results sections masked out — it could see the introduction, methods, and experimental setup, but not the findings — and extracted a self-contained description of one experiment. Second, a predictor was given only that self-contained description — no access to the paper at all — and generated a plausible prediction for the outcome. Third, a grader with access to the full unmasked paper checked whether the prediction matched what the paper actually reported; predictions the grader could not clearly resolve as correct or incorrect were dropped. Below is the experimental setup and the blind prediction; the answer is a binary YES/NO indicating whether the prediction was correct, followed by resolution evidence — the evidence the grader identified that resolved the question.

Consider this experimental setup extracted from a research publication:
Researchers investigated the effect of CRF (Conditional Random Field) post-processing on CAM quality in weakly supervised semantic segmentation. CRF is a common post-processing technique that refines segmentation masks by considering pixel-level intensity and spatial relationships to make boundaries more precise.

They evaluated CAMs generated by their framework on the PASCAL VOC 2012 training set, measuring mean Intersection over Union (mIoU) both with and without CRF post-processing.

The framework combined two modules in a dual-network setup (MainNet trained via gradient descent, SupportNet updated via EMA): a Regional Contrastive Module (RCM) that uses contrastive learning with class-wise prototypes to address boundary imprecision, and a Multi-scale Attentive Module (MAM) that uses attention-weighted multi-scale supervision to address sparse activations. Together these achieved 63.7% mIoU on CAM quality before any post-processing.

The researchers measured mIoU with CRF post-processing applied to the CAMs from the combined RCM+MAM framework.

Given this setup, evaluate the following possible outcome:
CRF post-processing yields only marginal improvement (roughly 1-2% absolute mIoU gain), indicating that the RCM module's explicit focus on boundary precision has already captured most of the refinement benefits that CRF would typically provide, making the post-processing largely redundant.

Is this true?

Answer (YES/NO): NO